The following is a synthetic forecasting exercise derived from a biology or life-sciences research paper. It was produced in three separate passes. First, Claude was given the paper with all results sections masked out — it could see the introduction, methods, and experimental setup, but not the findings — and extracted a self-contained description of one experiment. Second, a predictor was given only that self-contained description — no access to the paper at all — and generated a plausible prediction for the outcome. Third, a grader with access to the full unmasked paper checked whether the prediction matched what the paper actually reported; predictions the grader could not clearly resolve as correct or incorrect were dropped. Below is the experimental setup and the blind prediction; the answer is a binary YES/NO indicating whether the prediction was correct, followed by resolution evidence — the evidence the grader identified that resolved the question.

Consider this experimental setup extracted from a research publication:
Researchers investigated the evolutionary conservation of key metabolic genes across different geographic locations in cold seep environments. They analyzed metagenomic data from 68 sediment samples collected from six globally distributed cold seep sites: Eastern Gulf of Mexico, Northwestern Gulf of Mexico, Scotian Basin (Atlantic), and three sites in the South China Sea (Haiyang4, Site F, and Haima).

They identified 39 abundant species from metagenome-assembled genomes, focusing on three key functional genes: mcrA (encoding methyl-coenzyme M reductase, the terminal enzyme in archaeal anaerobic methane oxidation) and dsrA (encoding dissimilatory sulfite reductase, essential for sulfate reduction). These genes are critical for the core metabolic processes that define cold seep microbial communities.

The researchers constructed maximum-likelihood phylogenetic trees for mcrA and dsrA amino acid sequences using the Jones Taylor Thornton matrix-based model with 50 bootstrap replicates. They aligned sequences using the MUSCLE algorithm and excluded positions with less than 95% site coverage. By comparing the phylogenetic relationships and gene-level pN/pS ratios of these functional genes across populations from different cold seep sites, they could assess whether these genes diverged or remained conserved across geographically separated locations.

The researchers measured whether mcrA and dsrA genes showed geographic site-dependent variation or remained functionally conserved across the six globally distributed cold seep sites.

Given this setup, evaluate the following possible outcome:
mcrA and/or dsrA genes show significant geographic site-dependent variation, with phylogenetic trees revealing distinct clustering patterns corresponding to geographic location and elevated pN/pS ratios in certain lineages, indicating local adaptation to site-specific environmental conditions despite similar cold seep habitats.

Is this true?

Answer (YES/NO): NO